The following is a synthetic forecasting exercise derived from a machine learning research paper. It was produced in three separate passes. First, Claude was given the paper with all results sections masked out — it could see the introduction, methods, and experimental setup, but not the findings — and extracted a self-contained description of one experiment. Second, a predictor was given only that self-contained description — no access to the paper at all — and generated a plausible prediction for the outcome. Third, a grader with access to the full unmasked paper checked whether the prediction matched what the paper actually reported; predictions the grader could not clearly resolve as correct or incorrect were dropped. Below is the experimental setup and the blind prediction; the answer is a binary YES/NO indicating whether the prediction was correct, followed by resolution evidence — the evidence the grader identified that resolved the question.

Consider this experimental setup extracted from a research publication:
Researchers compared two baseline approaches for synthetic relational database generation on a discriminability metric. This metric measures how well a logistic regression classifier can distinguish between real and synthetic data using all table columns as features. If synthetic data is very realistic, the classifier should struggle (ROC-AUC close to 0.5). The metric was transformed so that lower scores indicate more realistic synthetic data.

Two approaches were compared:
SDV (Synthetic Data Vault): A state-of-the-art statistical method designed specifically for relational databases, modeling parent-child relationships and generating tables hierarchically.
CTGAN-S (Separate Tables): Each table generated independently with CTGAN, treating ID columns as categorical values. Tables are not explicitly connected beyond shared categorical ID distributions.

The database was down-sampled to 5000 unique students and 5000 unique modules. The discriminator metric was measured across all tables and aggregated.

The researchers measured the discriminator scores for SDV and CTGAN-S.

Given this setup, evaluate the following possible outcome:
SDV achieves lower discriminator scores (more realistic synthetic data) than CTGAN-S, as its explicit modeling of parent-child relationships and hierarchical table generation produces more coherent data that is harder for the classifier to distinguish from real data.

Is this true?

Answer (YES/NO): NO